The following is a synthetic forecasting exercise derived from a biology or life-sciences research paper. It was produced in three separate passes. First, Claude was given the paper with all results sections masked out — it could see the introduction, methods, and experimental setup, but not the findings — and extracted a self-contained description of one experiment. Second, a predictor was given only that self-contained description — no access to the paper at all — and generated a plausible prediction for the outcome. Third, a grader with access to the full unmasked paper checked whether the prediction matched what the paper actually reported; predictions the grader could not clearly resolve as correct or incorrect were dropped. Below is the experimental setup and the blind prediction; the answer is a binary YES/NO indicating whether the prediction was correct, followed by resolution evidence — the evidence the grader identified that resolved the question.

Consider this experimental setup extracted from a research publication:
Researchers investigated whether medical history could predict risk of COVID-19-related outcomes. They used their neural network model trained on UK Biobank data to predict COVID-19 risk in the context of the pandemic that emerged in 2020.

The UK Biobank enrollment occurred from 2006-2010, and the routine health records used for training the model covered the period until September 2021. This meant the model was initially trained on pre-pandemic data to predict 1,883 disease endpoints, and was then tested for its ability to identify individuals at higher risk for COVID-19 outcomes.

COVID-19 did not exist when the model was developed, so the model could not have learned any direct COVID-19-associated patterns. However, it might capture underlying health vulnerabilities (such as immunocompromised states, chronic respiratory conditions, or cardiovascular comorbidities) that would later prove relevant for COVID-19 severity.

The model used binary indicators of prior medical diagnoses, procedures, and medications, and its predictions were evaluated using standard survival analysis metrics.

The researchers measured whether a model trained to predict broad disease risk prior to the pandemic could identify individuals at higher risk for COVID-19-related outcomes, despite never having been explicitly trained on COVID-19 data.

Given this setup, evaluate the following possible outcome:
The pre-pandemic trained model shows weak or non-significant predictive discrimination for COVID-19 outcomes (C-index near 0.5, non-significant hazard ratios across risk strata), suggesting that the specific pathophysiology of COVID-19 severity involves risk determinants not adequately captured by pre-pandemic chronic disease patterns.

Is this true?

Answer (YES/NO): NO